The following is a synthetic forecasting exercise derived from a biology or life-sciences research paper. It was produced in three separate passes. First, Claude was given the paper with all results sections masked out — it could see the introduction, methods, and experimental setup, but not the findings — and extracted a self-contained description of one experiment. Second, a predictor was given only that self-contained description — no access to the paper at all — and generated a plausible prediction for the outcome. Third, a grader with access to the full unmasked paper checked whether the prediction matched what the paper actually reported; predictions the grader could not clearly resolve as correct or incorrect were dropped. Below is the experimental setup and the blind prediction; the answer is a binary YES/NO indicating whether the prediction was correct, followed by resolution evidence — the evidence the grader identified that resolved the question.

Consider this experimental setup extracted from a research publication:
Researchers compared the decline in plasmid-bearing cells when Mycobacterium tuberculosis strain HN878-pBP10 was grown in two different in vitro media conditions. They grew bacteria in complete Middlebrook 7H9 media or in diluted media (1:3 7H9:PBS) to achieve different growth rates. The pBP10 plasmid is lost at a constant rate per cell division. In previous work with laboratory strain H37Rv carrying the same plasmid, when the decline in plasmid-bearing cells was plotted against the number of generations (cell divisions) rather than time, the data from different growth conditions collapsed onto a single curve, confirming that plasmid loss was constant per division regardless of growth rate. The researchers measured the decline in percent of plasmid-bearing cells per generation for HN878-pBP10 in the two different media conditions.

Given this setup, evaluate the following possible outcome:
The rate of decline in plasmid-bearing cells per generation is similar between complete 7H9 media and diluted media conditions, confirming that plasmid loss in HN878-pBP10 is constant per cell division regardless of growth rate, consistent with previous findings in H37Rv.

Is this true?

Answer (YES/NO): NO